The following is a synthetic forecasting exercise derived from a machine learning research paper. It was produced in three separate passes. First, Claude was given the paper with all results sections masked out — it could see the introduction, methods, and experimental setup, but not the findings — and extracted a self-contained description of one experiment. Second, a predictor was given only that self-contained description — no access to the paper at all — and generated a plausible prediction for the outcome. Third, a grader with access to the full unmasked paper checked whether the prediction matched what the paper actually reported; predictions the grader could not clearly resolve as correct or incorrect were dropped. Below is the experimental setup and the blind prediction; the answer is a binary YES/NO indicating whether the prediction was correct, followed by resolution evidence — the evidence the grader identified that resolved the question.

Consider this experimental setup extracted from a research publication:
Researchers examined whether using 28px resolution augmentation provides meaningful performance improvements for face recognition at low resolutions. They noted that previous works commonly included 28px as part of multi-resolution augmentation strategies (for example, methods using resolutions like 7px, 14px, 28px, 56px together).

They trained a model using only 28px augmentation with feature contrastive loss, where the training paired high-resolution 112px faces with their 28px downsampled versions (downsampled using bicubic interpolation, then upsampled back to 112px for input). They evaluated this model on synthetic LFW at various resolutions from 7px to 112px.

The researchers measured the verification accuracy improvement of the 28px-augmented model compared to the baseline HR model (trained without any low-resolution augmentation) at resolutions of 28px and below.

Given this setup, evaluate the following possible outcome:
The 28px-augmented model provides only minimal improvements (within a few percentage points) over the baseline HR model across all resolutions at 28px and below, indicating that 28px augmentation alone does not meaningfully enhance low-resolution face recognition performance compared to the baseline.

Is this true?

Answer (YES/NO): YES